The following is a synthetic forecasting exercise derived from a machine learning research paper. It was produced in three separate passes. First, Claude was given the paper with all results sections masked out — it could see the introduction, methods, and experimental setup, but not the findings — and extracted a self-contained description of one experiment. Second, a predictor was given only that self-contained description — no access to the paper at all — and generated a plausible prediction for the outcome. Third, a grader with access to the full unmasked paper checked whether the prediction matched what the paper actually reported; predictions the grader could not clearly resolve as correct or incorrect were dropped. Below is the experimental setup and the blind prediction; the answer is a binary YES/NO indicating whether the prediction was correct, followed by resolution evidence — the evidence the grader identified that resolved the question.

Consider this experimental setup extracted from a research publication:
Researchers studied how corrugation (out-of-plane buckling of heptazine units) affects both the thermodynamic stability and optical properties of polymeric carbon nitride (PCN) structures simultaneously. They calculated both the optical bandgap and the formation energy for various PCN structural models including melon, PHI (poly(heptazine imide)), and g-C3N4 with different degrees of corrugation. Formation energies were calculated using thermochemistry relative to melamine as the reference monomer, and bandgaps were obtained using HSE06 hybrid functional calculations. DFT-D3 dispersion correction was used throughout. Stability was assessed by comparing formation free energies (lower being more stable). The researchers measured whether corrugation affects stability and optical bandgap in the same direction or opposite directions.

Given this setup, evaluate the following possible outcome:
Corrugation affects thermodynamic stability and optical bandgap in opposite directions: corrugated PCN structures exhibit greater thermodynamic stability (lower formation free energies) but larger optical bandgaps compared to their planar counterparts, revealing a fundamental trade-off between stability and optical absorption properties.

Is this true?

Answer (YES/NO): YES